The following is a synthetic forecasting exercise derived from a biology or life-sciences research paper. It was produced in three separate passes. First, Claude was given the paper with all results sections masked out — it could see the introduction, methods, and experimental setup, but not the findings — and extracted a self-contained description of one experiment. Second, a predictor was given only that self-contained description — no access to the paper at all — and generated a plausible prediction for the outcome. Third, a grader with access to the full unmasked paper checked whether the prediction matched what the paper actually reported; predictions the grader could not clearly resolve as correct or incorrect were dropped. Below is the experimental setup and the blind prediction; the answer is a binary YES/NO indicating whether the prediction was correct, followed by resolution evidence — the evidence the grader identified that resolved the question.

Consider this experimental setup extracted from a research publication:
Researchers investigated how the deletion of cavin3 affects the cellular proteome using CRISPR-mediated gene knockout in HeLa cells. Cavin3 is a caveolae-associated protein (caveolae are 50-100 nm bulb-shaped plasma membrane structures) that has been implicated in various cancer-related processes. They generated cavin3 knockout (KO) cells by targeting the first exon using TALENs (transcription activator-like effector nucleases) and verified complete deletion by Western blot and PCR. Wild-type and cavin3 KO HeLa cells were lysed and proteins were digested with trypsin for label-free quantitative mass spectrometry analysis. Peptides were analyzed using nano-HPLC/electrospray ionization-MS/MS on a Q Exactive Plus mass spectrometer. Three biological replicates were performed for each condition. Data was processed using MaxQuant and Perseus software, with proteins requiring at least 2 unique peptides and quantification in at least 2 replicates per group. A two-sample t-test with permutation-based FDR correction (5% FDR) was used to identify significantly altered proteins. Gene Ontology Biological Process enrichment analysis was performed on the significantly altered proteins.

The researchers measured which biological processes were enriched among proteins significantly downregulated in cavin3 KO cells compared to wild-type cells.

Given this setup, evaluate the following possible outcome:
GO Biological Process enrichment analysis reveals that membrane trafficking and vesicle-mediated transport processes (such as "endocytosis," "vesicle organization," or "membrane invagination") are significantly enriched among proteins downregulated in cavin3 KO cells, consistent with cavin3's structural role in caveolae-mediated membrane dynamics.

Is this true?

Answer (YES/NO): NO